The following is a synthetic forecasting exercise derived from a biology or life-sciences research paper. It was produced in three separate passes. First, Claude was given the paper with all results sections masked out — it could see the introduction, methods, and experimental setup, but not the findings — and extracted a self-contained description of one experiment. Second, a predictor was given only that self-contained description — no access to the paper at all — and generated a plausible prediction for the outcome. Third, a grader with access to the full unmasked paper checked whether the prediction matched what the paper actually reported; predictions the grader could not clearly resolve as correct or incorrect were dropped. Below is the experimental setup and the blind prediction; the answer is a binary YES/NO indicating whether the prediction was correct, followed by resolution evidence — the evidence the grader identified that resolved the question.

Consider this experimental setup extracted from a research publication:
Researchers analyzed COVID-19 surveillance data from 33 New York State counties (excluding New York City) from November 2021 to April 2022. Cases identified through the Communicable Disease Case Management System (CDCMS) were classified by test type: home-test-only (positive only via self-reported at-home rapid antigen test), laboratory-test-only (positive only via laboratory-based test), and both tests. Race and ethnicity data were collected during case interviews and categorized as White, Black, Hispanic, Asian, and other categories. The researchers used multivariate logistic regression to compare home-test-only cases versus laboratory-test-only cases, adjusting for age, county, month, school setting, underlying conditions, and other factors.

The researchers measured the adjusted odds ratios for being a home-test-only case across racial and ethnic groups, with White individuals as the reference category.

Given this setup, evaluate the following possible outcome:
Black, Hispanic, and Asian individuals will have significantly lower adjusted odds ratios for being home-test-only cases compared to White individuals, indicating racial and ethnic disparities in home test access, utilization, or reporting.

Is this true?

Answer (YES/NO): YES